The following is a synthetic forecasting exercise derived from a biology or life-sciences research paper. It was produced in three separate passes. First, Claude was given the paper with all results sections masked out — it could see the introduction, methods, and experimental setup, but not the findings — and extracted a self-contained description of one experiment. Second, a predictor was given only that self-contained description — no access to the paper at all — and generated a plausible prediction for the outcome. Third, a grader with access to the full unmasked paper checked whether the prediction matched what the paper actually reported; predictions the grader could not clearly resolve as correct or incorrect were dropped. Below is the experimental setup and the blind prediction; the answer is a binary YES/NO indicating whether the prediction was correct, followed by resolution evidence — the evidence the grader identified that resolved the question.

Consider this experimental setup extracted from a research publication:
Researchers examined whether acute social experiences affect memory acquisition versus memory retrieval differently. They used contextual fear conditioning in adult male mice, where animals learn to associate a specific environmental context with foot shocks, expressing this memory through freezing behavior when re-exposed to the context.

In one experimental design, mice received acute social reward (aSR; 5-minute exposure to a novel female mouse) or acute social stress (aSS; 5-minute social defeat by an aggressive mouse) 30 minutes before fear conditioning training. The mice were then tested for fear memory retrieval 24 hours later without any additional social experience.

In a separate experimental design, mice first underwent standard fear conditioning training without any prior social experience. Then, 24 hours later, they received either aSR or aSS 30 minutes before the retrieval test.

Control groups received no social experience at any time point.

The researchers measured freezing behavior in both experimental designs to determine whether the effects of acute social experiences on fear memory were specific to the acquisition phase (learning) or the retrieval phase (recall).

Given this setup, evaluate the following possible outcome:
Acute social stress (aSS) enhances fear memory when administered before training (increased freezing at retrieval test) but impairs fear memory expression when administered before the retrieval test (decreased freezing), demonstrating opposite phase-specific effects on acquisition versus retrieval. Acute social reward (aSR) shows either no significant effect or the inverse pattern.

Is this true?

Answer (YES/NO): NO